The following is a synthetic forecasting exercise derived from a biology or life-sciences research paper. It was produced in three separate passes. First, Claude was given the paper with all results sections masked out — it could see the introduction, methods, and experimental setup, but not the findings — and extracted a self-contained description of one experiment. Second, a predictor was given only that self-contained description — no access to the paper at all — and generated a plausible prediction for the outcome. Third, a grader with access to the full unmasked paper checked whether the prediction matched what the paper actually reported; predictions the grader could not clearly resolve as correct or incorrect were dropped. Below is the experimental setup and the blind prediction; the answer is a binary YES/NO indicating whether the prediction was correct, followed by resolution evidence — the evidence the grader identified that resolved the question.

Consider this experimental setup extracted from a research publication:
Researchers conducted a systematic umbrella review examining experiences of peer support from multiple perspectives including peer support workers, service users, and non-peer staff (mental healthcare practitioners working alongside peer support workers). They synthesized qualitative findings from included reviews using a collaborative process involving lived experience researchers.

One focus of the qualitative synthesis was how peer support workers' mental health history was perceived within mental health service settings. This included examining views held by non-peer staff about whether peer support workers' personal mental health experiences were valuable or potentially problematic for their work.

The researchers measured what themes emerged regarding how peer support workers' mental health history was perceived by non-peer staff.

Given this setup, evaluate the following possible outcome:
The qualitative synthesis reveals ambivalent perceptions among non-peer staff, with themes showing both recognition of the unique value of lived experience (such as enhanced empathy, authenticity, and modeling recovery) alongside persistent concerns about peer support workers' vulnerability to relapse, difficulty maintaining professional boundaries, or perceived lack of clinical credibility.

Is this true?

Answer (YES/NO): YES